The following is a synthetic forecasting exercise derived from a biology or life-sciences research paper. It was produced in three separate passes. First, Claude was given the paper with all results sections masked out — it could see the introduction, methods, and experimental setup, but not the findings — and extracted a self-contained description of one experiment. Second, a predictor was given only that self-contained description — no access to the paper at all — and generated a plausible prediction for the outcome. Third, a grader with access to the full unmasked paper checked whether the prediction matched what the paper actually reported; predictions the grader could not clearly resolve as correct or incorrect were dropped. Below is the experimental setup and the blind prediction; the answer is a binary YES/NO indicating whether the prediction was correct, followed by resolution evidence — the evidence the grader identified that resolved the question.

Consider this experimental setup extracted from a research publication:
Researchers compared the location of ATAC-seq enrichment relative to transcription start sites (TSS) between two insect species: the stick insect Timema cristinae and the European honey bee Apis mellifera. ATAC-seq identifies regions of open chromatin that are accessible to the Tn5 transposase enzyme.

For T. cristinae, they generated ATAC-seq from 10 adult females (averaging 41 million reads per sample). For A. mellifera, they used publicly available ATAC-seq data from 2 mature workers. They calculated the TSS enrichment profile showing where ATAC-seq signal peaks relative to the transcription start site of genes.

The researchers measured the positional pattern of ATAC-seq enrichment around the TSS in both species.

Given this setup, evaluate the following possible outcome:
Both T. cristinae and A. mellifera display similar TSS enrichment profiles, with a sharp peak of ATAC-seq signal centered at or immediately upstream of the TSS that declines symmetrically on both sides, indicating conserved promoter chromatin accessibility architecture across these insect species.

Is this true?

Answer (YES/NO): NO